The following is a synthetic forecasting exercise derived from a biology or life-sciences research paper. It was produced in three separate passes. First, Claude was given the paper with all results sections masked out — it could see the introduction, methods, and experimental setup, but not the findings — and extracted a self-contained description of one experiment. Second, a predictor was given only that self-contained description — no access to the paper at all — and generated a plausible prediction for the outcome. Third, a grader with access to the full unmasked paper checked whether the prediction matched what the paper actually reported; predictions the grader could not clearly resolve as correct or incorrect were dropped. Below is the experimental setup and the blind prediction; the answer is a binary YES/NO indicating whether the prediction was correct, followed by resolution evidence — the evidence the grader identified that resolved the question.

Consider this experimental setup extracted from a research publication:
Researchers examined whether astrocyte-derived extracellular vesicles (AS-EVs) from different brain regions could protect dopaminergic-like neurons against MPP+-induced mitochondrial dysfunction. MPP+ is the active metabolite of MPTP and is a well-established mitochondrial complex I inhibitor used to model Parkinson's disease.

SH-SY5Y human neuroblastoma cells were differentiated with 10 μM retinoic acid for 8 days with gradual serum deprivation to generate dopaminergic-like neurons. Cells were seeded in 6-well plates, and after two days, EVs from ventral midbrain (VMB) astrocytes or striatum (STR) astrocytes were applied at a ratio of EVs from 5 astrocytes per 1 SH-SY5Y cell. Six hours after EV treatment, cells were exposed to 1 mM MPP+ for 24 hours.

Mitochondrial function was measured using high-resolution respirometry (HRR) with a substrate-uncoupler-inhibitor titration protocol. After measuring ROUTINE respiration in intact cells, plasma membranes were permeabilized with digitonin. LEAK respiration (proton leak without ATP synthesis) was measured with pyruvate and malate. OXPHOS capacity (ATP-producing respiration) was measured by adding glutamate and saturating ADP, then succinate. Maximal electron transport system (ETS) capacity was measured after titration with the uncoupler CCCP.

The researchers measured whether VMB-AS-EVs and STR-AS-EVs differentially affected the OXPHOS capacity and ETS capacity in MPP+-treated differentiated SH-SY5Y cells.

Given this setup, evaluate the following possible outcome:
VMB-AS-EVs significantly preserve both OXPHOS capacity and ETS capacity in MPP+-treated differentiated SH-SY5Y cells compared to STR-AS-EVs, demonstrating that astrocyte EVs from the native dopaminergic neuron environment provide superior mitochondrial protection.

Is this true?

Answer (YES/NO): NO